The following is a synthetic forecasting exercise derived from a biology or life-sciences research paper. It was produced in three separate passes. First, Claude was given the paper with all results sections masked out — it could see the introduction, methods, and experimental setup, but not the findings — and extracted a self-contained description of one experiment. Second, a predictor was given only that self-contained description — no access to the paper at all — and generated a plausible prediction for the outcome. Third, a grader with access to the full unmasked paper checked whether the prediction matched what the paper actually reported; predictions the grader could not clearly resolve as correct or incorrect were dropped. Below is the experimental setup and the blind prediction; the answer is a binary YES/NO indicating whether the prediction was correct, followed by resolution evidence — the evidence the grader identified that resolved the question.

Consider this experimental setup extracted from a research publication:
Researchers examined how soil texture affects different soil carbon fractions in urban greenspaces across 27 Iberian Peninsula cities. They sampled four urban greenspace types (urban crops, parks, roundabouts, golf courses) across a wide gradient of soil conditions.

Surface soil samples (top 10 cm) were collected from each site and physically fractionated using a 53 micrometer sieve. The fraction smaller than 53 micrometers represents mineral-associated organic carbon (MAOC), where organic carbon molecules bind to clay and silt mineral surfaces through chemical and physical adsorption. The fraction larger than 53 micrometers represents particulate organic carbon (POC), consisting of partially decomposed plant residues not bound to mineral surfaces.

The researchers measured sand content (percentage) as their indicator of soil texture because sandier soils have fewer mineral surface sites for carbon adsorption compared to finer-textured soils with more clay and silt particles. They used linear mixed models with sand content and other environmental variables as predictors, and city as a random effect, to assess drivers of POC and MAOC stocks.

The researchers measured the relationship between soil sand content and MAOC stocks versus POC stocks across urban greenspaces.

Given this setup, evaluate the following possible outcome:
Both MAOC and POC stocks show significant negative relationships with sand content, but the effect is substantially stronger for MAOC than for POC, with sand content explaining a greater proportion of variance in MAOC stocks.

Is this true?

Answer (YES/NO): NO